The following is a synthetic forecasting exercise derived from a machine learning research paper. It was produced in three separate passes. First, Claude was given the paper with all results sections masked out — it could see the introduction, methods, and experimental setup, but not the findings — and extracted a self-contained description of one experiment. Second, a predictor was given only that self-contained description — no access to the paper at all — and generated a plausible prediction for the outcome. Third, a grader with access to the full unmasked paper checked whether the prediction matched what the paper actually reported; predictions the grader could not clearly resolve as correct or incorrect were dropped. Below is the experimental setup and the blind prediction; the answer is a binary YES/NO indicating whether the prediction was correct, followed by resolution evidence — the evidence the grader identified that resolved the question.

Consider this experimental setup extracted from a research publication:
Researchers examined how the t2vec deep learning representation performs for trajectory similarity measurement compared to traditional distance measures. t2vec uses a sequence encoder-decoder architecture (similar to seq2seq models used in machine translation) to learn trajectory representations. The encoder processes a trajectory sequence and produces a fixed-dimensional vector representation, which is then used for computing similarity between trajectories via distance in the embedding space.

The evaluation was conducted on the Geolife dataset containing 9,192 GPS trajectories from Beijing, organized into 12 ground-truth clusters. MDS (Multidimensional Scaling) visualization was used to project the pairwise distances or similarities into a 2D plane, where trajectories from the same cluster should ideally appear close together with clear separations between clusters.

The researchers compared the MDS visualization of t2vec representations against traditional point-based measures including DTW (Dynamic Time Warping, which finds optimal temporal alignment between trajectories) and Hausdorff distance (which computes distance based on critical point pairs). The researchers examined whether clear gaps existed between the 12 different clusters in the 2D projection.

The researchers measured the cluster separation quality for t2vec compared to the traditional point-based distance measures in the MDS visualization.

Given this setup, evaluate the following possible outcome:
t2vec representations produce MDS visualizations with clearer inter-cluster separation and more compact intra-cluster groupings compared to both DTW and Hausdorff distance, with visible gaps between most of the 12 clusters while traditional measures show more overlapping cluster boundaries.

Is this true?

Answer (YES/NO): NO